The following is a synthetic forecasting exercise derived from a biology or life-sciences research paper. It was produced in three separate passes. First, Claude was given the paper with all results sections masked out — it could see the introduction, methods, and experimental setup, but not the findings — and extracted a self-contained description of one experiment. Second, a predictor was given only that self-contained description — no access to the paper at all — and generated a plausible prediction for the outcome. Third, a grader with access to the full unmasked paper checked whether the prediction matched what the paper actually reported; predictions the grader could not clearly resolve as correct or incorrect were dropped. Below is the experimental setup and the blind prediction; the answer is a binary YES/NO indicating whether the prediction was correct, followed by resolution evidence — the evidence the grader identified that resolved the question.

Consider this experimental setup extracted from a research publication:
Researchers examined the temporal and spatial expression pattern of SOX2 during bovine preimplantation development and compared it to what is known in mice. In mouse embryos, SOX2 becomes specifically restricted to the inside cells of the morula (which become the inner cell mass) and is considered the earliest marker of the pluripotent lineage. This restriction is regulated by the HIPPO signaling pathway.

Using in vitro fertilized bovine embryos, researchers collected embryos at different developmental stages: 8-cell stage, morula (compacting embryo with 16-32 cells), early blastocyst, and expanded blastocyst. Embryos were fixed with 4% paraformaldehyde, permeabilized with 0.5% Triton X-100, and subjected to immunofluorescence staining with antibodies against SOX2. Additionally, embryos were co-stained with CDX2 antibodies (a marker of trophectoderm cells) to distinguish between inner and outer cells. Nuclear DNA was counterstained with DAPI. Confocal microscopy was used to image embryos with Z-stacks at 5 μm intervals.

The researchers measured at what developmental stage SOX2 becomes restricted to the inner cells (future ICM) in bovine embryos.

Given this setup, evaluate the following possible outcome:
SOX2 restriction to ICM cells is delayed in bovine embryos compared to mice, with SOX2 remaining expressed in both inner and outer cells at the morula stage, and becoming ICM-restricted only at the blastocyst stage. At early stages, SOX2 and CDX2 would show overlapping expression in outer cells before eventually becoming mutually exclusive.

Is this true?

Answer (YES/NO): YES